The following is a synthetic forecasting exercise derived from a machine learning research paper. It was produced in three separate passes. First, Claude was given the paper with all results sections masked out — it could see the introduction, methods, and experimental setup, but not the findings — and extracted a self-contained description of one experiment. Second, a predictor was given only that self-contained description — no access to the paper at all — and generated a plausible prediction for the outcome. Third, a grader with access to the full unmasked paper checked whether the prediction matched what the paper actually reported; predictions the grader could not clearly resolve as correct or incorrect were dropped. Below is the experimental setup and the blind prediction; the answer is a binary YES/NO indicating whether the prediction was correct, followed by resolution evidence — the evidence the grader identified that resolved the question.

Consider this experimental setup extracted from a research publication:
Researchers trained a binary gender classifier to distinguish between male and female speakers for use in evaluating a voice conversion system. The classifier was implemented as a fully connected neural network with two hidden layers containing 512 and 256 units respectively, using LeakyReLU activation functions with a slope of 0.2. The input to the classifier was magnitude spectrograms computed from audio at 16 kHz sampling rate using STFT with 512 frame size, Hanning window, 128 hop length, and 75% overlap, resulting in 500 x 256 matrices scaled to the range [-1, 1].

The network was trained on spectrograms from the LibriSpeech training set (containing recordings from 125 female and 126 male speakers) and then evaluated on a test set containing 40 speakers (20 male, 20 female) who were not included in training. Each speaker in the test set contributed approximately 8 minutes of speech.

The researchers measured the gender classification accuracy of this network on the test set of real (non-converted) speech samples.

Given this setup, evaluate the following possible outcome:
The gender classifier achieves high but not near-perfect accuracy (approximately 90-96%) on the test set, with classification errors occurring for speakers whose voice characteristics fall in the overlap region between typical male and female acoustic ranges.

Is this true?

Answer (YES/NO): NO